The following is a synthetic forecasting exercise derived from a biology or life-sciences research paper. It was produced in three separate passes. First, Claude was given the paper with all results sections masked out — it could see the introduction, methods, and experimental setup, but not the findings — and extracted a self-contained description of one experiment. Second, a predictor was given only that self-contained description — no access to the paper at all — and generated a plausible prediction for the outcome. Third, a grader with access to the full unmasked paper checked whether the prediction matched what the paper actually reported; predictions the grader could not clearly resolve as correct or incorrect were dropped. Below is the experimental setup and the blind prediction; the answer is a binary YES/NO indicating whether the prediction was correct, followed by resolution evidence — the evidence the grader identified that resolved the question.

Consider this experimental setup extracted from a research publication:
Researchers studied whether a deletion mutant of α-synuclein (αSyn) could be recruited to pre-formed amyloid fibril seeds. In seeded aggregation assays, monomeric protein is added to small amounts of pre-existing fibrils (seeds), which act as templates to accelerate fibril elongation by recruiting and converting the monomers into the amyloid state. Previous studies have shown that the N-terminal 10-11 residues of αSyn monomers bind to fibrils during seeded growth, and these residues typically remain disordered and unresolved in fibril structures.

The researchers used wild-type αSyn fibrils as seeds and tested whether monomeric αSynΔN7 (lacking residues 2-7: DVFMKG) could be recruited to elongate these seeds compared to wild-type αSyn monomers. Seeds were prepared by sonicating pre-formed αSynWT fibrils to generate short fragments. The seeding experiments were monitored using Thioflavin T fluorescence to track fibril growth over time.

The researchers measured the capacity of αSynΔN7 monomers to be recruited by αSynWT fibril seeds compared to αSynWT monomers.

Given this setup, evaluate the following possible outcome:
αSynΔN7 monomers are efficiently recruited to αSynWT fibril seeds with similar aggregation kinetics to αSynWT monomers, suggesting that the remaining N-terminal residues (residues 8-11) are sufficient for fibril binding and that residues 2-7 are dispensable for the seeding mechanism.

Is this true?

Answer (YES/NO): NO